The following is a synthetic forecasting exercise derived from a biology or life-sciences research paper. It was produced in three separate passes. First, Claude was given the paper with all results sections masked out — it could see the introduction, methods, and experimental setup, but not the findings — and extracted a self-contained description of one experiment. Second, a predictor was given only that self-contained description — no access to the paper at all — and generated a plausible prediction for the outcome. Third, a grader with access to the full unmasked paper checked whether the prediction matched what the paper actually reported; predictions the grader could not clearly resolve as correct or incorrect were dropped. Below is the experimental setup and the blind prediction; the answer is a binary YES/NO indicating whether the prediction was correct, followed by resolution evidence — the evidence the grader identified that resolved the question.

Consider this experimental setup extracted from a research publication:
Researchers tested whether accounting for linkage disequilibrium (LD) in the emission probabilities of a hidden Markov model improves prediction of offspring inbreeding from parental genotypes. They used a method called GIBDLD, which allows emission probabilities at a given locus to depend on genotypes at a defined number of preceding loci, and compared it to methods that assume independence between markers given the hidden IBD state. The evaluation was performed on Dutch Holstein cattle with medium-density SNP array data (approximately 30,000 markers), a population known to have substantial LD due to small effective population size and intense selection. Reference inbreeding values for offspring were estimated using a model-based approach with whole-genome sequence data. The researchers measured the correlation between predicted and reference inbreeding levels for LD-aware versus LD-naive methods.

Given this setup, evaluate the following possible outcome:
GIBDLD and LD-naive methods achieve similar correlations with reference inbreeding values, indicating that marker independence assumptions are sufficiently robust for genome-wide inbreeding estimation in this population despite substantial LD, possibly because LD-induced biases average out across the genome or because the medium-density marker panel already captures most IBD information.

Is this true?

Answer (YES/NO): NO